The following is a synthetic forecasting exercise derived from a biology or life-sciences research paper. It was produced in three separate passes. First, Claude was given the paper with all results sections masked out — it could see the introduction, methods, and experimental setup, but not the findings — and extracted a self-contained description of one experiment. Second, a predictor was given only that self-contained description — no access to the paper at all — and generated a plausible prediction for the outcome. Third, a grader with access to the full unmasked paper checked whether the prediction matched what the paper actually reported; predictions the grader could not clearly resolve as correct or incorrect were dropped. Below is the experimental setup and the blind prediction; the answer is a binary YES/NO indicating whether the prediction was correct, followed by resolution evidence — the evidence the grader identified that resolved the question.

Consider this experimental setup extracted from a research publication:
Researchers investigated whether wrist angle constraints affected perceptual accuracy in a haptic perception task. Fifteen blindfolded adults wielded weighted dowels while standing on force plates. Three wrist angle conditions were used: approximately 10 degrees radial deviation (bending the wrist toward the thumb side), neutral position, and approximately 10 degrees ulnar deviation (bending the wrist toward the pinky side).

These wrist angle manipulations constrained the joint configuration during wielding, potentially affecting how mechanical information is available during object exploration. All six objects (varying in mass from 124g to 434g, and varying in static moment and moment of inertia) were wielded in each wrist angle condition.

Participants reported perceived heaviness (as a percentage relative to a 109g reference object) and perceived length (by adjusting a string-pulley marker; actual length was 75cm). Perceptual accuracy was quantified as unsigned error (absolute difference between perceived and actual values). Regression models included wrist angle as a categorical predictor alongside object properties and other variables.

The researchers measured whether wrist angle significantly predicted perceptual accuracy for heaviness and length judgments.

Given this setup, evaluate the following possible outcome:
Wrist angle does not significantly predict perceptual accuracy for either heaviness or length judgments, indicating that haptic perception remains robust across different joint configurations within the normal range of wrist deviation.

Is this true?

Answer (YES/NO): NO